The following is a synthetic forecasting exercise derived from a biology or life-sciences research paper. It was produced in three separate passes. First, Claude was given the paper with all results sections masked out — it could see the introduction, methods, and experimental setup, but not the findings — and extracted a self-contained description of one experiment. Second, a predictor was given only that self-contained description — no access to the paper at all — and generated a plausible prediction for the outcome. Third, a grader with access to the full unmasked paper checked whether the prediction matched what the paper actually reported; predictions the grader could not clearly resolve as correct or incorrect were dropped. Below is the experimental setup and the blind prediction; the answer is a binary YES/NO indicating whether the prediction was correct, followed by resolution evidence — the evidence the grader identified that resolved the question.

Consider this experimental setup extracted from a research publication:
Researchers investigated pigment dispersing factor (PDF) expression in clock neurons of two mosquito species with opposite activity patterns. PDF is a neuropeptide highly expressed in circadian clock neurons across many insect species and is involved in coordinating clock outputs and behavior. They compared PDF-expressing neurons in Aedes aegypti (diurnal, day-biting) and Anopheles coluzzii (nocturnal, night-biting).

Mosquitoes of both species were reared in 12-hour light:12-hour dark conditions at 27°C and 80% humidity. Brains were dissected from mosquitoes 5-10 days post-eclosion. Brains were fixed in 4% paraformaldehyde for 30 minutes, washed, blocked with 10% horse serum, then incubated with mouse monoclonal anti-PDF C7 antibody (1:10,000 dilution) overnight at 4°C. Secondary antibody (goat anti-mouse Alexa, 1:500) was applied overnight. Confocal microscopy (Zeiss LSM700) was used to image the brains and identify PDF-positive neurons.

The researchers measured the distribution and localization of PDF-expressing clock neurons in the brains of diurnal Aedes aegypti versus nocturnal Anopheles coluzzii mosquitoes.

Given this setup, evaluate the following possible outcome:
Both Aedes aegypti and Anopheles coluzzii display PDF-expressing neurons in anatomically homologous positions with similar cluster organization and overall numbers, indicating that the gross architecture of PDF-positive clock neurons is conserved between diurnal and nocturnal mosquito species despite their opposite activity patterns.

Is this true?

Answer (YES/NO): YES